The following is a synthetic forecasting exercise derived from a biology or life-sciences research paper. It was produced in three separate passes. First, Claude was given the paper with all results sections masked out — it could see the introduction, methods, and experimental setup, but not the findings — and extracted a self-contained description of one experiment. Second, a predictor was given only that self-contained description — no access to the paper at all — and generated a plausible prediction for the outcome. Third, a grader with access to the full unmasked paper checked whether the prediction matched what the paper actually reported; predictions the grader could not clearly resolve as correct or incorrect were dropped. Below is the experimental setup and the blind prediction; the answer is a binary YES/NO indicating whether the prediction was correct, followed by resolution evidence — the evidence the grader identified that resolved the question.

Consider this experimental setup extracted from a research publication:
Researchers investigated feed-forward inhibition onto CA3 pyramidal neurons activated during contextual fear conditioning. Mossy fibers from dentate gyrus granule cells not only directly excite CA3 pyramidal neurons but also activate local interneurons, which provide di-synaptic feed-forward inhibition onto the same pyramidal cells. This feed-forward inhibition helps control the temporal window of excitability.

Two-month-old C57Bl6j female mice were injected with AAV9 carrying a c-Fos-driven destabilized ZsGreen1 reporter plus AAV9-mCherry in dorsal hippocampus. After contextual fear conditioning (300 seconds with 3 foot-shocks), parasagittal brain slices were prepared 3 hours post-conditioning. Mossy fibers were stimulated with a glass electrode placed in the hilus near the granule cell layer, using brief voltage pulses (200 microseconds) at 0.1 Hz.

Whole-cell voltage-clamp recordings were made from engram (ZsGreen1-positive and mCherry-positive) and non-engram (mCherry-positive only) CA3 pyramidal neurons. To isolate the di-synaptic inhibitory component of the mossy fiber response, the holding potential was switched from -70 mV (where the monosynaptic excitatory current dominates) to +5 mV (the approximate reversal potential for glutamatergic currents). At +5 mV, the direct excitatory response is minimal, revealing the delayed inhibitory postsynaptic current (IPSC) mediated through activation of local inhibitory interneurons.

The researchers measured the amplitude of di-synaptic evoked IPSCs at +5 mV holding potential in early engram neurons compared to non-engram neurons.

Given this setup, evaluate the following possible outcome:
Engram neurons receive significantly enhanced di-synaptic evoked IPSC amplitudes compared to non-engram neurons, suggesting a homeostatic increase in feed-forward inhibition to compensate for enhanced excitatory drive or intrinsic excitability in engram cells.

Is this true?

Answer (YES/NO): NO